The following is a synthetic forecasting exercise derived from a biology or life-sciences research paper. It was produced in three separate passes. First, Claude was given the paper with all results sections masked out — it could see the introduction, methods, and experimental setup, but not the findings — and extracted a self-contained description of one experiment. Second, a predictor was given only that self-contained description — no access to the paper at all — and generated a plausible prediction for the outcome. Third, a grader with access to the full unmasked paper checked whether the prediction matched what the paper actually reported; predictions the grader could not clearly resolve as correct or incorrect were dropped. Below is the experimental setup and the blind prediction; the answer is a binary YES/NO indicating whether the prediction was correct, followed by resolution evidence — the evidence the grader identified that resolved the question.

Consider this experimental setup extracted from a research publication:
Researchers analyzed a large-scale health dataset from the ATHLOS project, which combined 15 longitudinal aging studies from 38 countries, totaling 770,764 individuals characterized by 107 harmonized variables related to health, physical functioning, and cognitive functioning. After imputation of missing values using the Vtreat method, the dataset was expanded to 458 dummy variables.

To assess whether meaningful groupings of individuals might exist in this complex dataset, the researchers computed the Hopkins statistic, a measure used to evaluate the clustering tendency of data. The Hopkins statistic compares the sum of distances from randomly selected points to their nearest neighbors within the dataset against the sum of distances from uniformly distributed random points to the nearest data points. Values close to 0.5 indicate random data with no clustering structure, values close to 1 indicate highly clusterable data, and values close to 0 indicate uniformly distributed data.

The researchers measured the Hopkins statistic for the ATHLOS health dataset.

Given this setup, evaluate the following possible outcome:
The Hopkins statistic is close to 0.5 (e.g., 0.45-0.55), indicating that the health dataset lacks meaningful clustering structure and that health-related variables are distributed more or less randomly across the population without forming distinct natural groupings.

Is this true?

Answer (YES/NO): NO